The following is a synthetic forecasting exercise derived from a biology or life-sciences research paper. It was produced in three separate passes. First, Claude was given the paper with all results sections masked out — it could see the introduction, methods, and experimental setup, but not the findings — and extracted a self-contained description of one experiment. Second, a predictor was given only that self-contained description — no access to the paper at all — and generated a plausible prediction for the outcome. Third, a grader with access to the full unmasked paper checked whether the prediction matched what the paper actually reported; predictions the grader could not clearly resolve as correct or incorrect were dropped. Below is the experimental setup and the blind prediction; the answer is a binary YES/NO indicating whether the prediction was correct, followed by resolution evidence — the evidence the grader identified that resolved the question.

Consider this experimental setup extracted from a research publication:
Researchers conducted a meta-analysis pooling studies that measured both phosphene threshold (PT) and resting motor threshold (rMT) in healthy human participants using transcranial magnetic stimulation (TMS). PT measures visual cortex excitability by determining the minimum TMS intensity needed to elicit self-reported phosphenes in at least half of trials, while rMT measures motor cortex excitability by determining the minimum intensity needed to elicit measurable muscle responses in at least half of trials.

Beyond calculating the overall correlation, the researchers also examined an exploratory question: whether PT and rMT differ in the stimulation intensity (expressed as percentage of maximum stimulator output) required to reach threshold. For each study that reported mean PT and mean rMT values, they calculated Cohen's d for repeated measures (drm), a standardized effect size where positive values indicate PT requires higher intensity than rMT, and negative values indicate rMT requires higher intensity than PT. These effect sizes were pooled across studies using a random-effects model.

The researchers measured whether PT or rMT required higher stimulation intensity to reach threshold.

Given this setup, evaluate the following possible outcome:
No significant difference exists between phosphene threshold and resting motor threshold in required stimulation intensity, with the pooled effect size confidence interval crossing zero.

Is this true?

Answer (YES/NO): NO